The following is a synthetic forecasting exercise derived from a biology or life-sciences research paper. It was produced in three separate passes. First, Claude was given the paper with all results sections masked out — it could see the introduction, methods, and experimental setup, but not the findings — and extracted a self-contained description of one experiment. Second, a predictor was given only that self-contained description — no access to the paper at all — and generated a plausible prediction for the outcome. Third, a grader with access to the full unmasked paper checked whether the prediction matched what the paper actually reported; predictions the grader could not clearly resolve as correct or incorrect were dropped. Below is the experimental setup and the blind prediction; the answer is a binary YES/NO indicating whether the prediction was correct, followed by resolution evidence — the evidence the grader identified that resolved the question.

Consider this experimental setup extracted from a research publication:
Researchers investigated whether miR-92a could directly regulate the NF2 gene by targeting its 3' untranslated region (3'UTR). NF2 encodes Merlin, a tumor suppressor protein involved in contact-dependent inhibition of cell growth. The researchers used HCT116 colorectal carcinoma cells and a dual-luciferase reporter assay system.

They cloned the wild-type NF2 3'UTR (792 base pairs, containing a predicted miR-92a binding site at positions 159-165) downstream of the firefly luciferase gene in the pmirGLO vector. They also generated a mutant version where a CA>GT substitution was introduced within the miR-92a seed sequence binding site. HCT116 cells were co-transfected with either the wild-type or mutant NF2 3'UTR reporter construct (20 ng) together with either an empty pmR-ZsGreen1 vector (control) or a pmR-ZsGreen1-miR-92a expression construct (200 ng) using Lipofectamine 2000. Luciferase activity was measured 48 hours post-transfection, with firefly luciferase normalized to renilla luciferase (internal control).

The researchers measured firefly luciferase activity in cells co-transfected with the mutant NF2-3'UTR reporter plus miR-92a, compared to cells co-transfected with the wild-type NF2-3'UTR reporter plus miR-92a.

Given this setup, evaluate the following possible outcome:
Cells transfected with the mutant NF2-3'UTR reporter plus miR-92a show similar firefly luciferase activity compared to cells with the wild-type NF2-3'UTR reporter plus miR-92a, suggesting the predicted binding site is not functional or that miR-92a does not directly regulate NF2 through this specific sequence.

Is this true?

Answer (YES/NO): NO